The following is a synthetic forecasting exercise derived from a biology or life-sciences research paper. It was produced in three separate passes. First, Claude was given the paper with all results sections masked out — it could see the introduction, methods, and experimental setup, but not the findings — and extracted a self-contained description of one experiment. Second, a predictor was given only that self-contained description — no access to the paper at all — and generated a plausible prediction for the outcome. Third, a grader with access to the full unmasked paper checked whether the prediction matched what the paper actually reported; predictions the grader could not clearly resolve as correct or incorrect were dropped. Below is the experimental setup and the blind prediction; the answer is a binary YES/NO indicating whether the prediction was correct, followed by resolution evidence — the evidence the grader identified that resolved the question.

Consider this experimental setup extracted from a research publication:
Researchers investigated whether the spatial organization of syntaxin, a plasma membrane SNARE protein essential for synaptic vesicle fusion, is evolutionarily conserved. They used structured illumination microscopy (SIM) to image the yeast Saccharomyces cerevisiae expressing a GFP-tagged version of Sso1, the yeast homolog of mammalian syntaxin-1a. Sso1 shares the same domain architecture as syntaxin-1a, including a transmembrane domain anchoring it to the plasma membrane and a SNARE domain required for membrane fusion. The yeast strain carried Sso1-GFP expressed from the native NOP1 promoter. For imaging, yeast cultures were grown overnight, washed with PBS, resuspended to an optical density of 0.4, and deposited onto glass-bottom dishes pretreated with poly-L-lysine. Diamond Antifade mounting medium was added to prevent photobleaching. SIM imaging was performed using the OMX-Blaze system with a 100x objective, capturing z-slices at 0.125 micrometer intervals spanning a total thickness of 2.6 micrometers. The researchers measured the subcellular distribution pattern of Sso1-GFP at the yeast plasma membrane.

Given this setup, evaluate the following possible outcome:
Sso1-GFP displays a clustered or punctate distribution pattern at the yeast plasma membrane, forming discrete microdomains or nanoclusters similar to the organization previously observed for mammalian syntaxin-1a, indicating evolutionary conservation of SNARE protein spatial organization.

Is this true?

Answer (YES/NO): YES